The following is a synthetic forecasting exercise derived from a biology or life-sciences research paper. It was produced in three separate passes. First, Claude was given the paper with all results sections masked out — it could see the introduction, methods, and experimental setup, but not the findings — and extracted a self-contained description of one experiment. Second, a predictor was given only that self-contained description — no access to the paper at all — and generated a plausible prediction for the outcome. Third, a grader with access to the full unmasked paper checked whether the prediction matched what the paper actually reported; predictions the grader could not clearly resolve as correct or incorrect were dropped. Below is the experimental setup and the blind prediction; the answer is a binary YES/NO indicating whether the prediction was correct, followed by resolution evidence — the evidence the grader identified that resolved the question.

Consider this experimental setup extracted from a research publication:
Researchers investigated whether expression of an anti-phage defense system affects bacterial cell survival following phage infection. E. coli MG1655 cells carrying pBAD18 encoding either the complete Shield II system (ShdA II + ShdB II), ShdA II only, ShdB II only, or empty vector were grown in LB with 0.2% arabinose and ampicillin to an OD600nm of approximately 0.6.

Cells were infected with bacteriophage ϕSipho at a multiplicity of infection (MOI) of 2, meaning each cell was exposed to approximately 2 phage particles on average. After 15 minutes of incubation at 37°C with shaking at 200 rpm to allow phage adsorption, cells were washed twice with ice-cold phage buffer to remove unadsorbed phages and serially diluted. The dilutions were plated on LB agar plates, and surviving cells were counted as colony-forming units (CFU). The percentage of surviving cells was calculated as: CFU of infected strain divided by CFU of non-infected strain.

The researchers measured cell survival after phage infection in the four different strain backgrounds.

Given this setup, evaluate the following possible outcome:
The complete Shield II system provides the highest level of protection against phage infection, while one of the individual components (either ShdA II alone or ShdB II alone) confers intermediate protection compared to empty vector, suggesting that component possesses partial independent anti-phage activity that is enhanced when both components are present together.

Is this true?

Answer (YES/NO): NO